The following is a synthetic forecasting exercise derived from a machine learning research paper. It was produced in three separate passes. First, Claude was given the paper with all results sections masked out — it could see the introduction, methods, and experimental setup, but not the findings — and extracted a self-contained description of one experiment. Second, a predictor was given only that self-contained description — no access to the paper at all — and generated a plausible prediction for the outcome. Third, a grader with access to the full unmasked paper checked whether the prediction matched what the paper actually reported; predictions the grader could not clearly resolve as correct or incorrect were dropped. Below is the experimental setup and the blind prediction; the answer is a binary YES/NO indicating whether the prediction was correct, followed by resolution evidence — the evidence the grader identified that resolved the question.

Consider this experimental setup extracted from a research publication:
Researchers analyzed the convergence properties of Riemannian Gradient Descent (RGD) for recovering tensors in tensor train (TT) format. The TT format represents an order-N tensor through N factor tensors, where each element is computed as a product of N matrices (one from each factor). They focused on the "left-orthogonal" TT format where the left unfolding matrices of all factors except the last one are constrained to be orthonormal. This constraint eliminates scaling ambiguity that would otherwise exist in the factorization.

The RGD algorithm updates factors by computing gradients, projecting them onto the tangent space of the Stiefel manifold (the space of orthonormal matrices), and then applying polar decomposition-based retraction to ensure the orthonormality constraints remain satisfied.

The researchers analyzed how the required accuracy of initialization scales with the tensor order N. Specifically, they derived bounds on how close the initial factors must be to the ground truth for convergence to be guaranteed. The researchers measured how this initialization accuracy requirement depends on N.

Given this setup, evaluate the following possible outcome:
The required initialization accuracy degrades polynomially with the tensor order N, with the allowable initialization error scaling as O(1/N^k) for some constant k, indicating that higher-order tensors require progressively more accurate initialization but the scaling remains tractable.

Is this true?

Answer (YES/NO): YES